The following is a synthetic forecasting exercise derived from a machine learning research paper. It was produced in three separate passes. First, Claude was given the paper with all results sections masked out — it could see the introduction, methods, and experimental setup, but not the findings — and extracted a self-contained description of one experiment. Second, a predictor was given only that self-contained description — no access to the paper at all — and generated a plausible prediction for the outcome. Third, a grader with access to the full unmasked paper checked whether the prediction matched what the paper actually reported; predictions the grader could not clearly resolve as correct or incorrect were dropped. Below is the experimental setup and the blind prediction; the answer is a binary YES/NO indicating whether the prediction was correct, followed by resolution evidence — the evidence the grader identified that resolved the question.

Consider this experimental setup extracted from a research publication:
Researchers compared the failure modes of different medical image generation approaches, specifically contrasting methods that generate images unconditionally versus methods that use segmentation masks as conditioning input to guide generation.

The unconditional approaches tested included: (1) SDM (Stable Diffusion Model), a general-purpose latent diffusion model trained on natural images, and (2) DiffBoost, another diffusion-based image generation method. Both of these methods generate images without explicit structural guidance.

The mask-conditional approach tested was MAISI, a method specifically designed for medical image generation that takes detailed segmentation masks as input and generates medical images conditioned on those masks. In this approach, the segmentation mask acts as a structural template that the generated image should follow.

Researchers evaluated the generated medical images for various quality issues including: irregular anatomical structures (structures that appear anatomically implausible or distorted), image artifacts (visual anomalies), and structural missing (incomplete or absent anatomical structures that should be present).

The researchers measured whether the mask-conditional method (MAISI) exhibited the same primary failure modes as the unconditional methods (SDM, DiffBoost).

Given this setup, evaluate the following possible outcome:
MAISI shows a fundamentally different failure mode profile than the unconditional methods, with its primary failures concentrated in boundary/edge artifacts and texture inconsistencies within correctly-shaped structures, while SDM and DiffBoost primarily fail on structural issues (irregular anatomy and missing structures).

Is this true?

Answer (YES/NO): NO